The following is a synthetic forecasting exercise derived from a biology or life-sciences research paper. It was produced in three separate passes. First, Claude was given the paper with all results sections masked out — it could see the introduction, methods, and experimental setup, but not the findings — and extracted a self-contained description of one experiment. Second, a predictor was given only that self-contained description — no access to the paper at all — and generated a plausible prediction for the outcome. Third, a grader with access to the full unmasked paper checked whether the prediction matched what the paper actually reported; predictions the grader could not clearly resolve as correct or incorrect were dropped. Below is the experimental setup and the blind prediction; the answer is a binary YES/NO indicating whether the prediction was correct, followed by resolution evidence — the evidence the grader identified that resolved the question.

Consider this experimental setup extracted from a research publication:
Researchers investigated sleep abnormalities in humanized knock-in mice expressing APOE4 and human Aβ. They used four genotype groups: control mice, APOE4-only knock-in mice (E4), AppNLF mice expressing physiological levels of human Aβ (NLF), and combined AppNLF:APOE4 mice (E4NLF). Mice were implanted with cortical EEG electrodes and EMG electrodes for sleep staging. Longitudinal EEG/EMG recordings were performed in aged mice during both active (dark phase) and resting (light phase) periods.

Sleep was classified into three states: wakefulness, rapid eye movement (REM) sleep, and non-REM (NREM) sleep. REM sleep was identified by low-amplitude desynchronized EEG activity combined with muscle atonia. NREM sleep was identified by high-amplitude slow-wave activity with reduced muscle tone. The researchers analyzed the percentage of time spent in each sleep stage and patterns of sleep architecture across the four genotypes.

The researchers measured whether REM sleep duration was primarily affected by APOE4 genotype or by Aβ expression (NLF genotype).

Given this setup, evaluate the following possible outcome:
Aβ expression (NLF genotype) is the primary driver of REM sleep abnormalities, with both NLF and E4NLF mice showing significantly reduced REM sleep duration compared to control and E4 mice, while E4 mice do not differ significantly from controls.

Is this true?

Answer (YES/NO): NO